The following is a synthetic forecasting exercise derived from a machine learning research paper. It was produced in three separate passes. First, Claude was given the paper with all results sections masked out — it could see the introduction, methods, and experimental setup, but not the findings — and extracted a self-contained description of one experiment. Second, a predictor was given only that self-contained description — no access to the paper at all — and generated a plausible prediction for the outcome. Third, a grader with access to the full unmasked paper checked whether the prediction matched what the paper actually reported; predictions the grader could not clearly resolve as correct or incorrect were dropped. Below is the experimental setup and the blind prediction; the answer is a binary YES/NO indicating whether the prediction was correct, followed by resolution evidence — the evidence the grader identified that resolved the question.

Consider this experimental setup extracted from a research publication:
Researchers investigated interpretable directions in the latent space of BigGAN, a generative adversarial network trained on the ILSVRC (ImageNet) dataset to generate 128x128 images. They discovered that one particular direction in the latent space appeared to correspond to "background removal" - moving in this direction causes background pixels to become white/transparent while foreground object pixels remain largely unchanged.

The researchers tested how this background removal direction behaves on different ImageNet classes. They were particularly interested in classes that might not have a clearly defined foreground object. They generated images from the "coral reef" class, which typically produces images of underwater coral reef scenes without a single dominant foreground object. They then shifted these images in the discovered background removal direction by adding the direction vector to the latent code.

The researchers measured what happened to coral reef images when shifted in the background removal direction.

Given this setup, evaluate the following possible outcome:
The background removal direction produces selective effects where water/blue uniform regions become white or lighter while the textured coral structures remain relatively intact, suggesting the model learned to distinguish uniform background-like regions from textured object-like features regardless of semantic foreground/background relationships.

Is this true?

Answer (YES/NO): NO